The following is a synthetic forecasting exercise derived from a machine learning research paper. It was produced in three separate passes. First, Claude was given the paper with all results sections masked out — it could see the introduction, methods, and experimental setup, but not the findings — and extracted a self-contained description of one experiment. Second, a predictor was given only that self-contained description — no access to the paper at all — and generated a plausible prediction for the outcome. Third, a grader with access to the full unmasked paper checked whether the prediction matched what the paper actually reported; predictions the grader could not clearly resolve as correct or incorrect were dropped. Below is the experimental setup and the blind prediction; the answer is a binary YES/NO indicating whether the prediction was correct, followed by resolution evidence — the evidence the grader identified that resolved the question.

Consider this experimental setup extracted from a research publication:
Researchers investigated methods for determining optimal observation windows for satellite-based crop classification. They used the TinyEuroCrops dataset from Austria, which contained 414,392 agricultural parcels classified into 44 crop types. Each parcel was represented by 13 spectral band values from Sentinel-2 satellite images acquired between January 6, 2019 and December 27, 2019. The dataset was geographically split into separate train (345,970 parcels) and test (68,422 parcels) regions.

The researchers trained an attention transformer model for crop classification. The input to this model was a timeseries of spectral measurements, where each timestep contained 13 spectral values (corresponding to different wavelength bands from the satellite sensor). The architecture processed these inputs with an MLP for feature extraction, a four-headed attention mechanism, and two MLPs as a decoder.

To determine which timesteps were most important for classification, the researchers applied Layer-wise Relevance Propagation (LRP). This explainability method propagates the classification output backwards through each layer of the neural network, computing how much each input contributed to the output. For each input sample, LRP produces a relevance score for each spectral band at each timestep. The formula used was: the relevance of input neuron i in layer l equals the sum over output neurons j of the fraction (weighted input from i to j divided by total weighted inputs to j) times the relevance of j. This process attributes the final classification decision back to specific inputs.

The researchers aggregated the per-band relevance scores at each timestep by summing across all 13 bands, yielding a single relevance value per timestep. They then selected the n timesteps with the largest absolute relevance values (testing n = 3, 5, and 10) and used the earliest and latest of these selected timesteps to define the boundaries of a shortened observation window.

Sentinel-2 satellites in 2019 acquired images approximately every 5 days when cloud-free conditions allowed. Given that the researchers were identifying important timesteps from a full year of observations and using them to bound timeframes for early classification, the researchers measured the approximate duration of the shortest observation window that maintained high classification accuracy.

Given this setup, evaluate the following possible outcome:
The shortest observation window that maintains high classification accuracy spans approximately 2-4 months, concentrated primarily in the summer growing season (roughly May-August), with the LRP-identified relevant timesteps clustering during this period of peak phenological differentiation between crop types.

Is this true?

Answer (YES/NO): YES